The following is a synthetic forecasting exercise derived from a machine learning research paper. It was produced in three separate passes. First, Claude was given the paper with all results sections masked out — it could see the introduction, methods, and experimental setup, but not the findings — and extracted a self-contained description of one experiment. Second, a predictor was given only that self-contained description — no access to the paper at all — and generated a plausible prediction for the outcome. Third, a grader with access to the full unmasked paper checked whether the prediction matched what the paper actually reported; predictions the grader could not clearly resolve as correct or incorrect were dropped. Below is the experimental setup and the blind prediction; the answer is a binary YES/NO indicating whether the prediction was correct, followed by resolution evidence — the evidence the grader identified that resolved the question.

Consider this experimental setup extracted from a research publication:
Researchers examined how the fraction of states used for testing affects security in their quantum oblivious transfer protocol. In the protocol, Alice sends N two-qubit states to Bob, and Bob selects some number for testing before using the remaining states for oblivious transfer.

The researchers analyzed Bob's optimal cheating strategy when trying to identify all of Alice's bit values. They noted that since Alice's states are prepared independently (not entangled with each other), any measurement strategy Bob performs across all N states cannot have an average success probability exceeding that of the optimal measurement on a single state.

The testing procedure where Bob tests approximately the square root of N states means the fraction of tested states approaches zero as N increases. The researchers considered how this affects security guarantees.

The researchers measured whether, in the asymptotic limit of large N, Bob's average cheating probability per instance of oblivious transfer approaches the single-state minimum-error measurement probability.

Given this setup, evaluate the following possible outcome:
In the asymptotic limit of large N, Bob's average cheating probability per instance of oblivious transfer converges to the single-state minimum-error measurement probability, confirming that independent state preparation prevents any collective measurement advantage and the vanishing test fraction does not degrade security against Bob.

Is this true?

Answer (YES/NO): YES